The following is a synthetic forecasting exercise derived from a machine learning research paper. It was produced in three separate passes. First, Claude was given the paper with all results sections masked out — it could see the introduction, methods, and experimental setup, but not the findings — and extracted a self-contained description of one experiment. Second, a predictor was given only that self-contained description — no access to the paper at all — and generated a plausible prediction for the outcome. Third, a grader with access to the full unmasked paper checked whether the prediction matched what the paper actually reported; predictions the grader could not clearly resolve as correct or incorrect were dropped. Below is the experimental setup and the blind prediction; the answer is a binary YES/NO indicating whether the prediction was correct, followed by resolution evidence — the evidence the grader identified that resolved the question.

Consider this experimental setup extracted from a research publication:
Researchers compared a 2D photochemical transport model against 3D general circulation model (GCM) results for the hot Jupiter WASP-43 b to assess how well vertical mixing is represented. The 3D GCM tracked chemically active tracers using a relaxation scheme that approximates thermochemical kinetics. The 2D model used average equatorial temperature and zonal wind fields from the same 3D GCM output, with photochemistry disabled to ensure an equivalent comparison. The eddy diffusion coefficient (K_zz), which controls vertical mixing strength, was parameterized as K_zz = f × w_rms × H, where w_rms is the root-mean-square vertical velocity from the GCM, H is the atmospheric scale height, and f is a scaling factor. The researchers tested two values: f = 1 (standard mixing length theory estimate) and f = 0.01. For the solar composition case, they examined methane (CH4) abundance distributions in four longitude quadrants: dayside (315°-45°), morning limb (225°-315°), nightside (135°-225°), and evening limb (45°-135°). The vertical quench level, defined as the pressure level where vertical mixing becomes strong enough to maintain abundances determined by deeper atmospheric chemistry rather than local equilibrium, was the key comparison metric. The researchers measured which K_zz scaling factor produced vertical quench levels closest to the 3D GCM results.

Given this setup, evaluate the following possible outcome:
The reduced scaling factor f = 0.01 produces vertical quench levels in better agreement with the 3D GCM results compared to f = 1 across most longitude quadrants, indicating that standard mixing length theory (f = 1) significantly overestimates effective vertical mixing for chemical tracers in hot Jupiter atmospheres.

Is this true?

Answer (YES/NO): YES